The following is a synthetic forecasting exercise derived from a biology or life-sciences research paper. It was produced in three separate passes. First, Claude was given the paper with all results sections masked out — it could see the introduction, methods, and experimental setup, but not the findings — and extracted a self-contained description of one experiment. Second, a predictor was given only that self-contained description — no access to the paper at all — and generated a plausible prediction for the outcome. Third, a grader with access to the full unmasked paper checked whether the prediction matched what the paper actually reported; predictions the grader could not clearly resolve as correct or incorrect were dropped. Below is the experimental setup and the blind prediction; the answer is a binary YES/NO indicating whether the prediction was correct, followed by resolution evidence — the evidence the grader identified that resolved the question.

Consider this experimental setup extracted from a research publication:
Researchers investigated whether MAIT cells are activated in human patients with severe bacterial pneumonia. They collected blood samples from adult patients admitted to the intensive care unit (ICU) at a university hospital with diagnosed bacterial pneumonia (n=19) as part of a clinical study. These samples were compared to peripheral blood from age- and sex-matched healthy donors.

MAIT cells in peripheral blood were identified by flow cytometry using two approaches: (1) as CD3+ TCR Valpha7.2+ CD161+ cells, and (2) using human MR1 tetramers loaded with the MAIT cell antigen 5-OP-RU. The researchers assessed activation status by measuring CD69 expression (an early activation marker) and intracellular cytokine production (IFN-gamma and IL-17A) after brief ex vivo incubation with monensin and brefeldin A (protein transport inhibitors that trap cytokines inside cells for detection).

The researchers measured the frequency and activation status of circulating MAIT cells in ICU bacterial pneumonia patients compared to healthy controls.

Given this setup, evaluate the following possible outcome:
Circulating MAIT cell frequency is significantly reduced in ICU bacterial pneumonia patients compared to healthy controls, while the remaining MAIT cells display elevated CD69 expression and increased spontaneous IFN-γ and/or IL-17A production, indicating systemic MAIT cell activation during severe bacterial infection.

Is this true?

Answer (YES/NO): NO